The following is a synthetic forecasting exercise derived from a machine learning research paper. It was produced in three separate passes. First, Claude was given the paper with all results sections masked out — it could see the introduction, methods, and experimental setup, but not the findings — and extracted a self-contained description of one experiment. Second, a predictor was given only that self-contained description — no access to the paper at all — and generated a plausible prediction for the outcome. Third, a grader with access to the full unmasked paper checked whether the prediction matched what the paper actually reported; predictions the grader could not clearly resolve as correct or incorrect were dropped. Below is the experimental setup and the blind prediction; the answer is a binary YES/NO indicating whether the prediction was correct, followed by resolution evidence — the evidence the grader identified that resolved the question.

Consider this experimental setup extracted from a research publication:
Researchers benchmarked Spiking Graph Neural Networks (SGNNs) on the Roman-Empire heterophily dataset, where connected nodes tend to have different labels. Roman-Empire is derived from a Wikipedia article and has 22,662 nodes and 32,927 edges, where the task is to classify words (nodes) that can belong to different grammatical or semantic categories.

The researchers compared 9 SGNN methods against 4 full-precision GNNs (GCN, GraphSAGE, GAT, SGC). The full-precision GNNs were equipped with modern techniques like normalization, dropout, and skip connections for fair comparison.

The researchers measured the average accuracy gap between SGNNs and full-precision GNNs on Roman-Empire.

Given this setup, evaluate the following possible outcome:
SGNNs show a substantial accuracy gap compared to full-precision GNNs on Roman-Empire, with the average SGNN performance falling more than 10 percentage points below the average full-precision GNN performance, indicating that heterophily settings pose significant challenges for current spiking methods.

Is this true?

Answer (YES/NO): YES